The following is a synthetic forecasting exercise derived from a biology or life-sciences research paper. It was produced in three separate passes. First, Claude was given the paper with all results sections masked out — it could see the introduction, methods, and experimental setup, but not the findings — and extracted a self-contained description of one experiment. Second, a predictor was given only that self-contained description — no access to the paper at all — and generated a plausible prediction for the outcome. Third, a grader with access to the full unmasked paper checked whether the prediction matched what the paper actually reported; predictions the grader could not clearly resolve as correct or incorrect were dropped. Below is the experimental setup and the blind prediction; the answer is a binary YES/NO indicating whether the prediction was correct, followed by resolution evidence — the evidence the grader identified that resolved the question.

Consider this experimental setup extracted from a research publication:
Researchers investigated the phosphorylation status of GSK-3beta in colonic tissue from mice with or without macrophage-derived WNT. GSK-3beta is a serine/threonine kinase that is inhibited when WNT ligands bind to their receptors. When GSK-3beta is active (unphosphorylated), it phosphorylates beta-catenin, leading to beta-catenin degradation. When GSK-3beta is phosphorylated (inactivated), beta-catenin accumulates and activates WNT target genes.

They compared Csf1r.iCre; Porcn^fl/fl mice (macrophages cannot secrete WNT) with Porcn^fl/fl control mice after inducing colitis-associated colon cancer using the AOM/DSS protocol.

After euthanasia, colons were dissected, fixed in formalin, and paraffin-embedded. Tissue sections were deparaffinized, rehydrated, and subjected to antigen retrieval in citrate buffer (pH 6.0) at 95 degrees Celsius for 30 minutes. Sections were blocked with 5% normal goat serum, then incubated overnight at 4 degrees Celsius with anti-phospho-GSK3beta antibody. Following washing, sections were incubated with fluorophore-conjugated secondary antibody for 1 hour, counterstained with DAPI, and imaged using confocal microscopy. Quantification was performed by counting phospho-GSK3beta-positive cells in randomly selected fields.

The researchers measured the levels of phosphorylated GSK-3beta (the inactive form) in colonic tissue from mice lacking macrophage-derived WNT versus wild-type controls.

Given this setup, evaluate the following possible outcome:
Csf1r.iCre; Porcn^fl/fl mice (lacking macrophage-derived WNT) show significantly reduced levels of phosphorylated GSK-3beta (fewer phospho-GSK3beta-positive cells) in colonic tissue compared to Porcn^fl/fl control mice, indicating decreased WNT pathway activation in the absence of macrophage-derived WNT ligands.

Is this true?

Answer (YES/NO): YES